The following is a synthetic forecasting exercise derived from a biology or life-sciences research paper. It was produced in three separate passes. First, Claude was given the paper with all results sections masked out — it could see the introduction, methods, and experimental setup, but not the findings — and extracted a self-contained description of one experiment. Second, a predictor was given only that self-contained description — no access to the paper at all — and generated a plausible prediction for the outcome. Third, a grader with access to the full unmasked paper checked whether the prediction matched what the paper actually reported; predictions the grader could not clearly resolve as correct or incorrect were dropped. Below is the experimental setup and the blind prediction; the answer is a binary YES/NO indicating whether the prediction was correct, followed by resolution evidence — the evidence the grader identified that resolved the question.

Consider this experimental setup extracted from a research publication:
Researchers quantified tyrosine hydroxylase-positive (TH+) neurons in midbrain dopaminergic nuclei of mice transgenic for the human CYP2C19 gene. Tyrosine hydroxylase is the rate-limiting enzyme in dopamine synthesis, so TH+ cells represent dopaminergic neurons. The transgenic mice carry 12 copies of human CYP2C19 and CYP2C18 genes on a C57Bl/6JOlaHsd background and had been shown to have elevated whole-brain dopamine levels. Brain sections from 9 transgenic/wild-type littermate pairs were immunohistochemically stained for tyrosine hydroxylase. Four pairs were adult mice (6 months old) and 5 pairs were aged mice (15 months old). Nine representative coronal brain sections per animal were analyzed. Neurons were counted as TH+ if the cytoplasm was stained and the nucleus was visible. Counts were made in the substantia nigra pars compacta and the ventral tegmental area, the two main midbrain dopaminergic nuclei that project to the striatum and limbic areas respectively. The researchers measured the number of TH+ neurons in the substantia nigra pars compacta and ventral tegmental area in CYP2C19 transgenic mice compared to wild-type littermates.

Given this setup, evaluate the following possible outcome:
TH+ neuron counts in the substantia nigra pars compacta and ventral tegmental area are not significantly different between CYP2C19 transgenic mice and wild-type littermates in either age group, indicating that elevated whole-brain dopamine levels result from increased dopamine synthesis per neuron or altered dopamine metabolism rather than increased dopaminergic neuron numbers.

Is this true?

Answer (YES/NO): YES